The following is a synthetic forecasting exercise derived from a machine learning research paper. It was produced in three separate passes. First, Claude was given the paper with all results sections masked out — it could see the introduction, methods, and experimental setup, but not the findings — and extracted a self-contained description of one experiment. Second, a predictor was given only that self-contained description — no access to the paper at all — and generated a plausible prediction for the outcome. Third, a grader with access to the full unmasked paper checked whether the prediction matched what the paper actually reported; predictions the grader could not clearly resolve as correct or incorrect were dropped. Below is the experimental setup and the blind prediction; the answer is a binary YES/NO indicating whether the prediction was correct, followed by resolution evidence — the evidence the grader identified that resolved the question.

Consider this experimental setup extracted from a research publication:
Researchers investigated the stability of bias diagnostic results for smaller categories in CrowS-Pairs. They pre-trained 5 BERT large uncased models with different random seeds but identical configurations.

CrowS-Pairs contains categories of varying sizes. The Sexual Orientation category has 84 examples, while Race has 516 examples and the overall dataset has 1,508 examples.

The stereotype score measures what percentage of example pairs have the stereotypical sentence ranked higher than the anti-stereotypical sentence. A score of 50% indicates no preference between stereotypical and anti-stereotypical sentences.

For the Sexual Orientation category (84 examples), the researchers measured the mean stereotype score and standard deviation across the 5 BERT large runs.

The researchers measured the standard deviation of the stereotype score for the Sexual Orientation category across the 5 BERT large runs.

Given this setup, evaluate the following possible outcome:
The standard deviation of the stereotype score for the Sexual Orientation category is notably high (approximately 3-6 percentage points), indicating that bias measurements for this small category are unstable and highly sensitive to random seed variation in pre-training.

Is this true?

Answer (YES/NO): YES